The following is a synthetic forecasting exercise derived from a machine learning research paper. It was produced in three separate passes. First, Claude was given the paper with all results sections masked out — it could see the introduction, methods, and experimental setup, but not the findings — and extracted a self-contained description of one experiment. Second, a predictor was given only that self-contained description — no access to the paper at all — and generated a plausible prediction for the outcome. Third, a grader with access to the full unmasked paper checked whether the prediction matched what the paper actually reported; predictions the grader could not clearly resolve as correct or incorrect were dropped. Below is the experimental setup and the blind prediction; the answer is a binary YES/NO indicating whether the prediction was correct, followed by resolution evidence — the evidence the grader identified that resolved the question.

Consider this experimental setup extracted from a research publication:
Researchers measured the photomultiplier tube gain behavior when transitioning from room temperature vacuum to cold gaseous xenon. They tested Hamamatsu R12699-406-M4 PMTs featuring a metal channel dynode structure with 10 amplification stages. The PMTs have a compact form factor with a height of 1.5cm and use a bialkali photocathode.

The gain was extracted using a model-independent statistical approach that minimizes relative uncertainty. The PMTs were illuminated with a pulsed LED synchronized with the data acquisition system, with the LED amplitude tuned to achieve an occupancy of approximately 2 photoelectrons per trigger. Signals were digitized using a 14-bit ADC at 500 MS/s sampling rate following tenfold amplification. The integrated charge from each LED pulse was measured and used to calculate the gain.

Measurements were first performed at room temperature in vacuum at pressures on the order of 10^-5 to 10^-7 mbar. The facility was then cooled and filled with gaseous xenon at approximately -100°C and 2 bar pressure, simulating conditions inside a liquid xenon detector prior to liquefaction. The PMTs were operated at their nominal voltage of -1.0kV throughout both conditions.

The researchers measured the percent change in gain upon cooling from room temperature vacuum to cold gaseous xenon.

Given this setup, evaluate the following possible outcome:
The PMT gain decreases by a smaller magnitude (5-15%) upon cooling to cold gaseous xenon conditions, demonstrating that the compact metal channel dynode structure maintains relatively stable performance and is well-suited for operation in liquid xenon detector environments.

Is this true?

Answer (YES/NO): NO